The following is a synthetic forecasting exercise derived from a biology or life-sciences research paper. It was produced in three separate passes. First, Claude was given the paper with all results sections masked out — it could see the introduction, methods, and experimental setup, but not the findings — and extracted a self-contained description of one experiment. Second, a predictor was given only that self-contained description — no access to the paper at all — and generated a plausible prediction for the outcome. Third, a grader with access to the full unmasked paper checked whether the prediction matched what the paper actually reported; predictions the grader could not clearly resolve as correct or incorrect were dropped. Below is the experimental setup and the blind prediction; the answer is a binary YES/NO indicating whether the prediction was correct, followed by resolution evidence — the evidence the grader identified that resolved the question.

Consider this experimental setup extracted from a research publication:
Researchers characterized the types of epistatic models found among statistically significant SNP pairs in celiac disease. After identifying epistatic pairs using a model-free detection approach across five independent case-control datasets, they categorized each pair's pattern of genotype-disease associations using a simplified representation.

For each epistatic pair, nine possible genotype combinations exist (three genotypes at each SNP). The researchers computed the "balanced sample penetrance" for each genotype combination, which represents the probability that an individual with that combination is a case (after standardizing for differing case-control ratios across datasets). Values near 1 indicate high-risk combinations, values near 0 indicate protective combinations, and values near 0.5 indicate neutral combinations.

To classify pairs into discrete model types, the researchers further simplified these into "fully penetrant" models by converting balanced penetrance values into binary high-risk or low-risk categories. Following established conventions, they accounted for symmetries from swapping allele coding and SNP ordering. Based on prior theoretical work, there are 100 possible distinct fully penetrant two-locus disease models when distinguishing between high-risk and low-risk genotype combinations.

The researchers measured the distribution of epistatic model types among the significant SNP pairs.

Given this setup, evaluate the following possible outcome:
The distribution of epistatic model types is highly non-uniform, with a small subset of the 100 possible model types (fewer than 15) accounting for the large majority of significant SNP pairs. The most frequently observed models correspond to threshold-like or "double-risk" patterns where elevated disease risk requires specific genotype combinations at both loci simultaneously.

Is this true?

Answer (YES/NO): YES